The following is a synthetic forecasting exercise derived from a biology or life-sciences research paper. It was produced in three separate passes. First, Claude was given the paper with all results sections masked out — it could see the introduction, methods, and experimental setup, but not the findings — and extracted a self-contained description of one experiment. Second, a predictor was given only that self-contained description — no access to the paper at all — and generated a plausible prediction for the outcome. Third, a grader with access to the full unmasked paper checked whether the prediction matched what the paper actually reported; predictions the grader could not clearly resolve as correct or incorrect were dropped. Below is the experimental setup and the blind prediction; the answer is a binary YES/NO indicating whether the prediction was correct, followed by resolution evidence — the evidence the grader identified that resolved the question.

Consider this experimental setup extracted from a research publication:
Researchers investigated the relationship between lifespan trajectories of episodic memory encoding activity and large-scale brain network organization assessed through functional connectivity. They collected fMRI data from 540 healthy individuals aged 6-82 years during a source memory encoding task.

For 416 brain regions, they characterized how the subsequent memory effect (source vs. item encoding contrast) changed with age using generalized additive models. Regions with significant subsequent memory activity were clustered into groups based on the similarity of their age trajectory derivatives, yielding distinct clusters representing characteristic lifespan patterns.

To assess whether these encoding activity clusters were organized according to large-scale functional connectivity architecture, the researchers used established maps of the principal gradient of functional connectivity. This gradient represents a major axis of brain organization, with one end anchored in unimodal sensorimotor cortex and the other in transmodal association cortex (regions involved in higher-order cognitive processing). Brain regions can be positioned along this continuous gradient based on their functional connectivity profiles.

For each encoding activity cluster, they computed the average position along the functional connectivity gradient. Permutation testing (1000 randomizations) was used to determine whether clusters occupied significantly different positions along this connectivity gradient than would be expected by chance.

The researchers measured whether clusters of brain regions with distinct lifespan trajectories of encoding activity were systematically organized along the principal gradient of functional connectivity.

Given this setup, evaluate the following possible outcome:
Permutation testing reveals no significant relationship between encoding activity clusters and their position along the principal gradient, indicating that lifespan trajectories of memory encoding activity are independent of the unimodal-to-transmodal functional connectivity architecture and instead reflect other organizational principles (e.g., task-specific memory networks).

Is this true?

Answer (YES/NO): NO